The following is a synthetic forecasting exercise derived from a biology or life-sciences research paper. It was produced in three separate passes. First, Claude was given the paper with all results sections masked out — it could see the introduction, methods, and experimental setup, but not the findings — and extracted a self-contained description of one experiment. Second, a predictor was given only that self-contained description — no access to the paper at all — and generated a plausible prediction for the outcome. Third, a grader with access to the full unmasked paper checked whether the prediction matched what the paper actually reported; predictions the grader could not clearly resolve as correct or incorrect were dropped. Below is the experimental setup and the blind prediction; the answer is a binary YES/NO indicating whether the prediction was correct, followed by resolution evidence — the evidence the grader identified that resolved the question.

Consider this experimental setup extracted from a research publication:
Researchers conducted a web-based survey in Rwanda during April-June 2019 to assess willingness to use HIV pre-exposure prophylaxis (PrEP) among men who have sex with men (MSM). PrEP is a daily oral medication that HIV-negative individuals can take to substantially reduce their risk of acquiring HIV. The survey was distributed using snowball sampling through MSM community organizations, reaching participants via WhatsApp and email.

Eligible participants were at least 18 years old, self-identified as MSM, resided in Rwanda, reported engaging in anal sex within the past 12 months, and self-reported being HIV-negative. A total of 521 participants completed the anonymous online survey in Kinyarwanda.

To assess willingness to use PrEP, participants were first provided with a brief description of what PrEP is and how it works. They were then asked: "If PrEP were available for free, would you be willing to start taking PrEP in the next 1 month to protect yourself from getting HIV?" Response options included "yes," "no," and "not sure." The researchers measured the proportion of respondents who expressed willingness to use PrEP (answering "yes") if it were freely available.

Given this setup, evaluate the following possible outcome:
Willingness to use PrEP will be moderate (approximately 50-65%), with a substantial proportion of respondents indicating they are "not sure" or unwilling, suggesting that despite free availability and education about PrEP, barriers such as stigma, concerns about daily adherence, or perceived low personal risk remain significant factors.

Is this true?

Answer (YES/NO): NO